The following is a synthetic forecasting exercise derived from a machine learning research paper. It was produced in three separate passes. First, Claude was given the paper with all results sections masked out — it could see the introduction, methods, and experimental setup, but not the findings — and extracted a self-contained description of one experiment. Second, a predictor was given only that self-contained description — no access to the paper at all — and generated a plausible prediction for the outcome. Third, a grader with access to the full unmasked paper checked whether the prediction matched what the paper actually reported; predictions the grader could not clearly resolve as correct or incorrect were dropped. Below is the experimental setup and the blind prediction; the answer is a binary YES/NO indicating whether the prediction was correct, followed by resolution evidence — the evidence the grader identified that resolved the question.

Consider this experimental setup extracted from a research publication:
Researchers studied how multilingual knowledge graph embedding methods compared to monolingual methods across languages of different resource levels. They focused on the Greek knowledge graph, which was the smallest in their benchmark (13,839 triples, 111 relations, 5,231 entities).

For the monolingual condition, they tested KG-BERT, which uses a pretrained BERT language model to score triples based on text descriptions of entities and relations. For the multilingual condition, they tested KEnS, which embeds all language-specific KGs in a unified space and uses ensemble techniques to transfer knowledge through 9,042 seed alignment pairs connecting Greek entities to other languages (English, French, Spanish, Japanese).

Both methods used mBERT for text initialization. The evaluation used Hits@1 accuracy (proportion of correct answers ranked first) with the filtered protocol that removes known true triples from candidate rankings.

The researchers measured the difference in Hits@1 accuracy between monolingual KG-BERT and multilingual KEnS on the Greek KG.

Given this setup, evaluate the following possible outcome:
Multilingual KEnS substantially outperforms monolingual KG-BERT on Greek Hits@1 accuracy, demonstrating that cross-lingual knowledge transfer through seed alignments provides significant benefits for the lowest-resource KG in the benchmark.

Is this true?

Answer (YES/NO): YES